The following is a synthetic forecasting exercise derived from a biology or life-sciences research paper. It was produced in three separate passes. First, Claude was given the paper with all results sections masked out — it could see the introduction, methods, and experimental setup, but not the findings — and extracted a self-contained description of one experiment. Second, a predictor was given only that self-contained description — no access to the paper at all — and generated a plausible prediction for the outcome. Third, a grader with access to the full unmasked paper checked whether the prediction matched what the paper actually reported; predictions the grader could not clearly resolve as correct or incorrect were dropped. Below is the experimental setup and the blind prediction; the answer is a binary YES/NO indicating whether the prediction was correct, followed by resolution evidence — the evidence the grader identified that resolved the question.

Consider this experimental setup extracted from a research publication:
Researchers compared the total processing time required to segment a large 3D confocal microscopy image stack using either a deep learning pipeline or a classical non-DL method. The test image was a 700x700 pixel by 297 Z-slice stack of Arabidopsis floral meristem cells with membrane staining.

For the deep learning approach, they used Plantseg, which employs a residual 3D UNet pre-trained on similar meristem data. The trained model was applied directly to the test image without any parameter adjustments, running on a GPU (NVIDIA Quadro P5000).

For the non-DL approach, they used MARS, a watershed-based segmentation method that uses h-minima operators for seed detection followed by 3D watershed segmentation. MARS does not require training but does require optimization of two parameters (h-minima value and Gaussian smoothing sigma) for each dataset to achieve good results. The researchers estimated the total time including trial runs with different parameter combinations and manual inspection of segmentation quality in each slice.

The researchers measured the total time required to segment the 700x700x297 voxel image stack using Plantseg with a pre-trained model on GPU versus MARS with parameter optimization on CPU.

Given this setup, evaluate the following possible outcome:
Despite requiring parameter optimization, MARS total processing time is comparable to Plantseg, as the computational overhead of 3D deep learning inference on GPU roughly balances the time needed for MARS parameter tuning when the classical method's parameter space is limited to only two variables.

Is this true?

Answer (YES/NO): NO